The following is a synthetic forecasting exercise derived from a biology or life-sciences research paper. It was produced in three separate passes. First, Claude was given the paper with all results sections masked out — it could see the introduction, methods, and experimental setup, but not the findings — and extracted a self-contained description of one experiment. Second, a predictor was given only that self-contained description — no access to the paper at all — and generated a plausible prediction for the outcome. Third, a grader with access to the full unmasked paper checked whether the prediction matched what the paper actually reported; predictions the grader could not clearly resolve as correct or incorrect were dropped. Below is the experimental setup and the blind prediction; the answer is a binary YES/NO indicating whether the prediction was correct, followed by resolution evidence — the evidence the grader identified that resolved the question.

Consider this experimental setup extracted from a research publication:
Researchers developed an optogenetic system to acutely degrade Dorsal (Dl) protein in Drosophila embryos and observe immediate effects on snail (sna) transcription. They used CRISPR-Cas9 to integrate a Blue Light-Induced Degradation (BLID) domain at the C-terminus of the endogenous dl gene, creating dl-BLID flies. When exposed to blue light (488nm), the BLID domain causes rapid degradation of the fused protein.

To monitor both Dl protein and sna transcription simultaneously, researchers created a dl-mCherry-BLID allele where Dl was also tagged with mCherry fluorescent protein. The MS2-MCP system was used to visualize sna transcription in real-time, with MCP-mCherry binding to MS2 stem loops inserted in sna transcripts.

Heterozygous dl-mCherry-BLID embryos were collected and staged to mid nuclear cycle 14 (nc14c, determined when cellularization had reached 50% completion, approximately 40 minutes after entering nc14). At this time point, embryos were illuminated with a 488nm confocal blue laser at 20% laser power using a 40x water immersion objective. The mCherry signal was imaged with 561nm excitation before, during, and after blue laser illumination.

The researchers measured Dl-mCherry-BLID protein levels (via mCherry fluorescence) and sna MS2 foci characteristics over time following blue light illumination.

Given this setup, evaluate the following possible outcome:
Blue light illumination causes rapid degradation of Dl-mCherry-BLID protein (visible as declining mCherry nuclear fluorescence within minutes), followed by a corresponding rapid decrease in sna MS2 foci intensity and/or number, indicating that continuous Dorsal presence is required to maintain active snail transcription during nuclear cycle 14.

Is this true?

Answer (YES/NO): NO